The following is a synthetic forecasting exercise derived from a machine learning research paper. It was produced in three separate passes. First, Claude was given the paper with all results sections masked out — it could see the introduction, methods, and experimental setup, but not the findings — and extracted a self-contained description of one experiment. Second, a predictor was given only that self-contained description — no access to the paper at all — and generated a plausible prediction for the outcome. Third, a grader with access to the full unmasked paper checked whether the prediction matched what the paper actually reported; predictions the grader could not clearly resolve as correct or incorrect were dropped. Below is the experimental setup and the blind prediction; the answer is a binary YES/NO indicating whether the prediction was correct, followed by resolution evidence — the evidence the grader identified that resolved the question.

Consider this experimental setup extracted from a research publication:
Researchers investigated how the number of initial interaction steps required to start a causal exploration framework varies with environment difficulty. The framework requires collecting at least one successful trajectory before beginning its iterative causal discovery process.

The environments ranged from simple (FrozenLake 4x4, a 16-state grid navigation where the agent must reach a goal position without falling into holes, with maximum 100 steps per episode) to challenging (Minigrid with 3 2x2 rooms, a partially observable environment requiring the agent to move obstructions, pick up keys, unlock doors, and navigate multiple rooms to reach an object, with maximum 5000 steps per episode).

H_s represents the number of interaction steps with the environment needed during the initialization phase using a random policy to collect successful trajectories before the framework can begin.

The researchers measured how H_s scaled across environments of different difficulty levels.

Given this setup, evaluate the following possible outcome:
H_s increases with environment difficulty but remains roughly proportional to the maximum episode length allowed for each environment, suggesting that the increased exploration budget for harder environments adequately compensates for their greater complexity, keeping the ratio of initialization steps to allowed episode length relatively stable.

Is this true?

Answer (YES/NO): NO